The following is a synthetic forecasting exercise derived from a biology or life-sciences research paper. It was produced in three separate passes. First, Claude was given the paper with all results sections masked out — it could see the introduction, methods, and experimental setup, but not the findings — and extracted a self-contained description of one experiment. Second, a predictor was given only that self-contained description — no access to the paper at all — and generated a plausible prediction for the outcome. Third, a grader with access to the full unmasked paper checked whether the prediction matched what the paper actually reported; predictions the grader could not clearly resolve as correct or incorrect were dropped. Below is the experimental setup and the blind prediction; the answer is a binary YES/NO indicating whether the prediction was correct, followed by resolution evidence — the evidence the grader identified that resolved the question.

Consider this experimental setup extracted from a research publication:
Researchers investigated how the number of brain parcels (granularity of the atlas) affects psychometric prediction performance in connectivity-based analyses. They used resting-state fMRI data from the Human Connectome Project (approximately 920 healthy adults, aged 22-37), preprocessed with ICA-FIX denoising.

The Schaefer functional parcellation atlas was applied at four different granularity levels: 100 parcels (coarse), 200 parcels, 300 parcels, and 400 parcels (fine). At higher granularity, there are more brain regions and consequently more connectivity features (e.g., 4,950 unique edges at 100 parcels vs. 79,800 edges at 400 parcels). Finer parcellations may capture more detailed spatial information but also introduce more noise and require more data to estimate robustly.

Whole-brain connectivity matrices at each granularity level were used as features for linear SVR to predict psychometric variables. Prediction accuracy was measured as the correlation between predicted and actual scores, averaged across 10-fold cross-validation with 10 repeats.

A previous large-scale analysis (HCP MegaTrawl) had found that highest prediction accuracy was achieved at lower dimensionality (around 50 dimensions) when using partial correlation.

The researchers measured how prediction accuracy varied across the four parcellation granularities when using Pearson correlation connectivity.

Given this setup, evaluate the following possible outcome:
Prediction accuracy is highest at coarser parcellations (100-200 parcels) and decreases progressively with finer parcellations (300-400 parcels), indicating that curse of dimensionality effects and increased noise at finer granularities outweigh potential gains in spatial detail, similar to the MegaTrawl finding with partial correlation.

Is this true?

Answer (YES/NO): NO